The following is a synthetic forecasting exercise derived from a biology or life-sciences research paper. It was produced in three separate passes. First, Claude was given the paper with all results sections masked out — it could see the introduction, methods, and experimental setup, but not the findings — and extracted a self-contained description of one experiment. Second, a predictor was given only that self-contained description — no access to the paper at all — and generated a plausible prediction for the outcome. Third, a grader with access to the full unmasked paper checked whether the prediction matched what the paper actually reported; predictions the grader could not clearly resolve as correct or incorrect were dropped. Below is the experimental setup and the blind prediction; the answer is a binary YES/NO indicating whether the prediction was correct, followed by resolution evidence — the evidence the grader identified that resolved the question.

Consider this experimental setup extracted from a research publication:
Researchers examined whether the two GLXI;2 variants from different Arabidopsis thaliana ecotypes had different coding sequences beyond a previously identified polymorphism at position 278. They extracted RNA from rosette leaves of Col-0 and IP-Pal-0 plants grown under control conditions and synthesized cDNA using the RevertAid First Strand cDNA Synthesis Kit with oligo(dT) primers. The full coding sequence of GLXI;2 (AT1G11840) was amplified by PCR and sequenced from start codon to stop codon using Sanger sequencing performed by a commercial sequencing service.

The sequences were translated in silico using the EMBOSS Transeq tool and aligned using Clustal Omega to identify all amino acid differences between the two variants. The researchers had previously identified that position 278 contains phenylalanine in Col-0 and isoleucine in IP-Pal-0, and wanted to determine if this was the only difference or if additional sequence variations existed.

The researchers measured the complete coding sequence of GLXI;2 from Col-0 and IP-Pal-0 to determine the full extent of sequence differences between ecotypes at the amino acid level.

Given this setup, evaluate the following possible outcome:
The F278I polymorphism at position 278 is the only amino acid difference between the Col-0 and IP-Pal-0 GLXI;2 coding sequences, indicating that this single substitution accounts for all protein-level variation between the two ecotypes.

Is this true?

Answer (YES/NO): NO